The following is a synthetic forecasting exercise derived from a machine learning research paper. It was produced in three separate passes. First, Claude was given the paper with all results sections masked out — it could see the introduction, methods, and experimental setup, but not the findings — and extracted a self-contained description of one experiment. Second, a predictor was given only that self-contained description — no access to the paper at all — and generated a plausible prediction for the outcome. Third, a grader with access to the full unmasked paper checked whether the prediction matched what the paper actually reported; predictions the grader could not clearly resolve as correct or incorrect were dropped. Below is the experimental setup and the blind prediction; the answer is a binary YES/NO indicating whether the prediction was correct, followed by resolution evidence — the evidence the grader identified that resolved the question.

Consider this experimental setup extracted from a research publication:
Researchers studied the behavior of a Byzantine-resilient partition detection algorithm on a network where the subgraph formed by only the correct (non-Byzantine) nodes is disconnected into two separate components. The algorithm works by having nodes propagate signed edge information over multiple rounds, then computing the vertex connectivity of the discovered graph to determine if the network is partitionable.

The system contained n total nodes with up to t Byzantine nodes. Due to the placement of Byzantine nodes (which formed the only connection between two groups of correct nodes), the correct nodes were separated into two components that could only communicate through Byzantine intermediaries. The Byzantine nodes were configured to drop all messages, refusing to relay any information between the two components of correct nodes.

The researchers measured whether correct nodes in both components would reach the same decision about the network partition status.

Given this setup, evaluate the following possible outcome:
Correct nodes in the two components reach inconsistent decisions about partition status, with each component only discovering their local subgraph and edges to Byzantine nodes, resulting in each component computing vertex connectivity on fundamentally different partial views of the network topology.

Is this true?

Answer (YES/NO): NO